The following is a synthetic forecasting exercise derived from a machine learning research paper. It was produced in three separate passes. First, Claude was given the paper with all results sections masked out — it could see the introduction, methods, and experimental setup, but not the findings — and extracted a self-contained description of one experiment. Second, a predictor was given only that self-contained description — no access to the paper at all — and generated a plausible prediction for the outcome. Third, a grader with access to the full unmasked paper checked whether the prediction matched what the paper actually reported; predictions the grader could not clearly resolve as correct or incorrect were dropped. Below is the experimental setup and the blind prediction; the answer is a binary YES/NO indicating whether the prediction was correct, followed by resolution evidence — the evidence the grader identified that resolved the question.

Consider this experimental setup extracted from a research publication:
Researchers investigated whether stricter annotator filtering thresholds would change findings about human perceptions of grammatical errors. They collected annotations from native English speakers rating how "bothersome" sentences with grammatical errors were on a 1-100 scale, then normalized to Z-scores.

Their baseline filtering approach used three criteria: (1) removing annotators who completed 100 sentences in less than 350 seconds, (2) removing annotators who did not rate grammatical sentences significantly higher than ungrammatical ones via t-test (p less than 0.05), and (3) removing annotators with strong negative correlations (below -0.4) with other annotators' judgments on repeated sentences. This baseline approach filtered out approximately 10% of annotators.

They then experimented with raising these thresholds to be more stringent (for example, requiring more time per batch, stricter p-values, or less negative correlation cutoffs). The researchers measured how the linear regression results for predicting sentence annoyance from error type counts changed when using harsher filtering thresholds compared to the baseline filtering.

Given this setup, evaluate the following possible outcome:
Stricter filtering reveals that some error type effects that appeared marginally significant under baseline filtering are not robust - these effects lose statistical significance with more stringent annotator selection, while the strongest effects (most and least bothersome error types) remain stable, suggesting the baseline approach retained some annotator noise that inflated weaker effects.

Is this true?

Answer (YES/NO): NO